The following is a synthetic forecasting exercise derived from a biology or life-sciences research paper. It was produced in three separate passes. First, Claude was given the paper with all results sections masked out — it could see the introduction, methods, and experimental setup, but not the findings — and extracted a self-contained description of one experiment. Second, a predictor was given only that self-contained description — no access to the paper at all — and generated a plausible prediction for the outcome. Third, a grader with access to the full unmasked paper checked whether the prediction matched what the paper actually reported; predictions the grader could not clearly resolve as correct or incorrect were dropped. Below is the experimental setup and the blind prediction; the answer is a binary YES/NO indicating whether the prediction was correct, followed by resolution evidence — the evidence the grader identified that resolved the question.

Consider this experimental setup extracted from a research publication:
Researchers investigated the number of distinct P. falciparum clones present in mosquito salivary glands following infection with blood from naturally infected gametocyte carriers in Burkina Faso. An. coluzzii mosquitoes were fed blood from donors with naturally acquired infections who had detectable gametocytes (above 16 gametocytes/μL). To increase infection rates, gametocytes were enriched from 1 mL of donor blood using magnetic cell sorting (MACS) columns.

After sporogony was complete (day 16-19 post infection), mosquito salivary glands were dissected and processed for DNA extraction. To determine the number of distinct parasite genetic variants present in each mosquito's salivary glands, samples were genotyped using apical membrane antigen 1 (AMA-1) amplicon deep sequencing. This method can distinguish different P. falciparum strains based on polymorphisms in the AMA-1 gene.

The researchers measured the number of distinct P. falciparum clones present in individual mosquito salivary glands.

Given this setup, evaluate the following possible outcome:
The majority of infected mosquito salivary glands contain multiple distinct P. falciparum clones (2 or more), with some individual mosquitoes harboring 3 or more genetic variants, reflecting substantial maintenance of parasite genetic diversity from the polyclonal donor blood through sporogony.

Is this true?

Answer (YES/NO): YES